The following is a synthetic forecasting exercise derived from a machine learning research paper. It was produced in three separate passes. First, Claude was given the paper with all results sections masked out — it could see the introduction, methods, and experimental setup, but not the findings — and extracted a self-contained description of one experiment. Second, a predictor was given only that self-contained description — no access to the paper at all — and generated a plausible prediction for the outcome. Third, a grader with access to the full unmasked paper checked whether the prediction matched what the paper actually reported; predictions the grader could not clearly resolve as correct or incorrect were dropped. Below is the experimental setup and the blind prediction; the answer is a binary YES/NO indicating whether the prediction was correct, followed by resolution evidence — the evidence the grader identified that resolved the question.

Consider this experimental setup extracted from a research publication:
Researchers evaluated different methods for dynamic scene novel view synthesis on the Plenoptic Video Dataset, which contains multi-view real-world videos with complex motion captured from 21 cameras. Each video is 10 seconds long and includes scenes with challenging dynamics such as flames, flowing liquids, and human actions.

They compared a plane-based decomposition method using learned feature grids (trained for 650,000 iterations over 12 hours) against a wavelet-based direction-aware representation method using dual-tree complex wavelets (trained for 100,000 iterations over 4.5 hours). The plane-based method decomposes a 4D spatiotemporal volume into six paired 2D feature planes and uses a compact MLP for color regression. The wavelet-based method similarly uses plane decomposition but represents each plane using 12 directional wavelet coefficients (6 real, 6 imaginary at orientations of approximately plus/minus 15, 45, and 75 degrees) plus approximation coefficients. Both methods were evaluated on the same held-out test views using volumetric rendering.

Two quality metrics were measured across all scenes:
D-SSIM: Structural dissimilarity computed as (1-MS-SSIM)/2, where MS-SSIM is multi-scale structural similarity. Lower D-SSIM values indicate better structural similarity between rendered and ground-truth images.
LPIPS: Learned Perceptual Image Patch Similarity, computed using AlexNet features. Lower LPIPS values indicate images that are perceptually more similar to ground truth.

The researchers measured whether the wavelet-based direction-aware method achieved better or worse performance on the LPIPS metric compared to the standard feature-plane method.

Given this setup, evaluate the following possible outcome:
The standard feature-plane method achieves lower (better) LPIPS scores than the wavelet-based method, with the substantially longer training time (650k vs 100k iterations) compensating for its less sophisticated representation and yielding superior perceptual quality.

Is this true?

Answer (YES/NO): YES